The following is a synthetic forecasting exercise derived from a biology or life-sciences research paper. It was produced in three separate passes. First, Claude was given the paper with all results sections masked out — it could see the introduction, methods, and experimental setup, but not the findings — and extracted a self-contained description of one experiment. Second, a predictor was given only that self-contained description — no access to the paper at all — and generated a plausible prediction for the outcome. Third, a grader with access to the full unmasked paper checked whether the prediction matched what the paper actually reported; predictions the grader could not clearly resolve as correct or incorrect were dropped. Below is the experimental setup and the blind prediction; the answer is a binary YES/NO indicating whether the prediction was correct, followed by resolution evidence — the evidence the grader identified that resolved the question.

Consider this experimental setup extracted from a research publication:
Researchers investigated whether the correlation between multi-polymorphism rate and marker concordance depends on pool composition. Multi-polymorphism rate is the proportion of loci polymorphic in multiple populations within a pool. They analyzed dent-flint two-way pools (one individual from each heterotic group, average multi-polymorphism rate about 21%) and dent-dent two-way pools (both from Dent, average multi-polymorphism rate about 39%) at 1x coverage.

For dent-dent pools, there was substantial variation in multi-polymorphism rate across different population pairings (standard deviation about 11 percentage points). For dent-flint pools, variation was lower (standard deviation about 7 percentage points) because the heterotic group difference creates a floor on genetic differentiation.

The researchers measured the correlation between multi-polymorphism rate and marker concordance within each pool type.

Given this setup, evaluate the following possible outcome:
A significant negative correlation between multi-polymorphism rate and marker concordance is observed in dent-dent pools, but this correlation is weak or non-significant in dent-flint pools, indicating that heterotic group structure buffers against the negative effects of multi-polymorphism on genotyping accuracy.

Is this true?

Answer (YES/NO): YES